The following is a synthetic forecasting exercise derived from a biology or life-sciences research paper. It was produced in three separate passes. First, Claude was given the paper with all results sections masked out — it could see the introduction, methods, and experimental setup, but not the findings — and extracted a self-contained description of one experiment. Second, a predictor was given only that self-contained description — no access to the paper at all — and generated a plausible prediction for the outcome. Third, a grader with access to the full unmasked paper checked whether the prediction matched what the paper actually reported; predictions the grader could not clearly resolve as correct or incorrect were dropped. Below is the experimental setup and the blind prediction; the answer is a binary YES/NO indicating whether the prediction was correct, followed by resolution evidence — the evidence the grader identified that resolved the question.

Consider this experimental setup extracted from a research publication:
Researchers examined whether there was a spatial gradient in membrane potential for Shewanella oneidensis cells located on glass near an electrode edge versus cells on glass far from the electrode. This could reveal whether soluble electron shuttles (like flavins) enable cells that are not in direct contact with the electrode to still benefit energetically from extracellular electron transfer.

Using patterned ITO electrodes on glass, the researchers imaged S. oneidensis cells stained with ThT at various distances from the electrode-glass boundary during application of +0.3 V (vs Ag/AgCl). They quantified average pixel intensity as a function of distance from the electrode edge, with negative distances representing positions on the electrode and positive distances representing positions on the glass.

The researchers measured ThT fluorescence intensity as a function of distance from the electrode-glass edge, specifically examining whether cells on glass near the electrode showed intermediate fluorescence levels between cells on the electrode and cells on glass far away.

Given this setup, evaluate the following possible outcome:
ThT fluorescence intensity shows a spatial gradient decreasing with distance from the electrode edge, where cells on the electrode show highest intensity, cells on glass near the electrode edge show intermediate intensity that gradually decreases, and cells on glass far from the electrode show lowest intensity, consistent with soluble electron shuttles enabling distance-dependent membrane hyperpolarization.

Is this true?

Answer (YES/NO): YES